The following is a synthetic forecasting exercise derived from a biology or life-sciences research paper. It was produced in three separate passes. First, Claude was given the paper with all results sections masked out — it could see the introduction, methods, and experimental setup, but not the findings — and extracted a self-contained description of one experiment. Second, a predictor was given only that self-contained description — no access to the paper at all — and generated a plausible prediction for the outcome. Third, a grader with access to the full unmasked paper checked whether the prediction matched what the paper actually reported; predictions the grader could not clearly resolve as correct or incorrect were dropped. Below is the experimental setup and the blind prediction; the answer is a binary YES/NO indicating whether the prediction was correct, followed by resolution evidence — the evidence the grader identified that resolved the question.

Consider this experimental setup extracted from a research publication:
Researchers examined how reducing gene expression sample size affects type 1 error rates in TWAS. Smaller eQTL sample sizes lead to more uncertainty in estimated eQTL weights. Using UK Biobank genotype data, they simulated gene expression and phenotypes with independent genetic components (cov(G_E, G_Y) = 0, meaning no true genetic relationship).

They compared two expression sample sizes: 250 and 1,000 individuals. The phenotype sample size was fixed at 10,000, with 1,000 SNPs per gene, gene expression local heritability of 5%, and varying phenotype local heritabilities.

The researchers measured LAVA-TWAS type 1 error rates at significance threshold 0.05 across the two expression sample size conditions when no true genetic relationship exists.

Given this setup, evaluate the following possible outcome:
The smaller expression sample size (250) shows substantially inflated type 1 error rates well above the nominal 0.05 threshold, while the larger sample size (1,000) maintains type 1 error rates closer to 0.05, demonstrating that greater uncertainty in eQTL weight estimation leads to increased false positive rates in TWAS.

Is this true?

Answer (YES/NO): NO